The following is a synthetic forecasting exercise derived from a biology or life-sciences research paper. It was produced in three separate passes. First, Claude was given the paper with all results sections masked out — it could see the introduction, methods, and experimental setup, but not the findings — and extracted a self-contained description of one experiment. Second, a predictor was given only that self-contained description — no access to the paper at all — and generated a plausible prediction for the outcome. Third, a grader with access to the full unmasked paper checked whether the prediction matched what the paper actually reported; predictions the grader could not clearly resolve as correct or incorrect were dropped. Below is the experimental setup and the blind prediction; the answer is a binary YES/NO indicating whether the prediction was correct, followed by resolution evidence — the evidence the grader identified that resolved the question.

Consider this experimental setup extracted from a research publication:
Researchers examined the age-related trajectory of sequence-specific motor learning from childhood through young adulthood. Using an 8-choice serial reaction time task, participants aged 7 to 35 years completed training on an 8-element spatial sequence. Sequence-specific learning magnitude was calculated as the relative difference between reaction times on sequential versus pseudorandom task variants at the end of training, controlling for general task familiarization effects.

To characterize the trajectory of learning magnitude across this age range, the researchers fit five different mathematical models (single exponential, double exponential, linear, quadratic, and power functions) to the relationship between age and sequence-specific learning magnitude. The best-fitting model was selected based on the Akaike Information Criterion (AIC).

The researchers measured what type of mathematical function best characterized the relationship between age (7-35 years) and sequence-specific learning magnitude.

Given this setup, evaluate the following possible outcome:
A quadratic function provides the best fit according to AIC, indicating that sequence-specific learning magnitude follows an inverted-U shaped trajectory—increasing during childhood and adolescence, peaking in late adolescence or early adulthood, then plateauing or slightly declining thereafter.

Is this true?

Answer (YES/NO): YES